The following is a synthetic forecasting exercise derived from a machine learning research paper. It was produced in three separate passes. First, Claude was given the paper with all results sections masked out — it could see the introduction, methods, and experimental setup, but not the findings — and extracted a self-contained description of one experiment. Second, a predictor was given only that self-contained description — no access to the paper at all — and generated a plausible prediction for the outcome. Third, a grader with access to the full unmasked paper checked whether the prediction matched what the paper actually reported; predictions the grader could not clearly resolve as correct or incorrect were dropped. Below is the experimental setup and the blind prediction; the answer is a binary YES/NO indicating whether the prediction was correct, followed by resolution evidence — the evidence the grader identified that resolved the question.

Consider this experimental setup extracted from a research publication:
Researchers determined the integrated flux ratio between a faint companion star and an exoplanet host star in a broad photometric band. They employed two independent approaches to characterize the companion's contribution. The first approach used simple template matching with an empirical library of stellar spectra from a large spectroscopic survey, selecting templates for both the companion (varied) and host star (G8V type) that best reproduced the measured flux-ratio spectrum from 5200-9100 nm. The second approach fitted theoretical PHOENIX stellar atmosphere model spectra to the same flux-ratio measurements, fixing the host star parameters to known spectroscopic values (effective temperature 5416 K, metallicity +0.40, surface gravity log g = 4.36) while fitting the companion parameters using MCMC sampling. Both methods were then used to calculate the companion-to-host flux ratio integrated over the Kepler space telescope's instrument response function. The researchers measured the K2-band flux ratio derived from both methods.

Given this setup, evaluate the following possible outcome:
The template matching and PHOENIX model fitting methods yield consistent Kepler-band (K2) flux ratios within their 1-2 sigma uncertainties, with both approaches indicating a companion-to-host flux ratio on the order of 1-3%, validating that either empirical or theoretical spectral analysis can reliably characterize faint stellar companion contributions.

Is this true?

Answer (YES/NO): NO